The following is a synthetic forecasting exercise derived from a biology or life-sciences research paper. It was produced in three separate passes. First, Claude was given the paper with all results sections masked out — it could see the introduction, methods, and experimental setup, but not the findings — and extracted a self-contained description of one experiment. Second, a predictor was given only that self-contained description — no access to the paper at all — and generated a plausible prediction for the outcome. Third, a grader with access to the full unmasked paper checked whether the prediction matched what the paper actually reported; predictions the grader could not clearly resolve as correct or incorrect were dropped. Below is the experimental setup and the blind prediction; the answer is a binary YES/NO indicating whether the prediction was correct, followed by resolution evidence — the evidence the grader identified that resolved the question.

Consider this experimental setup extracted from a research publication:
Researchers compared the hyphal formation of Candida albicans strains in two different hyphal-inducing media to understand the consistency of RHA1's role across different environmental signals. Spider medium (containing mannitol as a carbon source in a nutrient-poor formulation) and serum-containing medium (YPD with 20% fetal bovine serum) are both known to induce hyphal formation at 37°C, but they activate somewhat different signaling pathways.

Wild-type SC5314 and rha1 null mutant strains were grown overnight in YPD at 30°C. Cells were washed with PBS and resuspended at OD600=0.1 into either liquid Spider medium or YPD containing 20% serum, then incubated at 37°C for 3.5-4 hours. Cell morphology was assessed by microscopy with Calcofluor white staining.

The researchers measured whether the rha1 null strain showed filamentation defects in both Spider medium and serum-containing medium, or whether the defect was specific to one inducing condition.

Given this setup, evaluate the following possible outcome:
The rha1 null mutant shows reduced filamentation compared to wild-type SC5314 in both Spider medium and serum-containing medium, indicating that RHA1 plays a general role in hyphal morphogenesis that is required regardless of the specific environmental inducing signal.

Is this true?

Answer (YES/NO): YES